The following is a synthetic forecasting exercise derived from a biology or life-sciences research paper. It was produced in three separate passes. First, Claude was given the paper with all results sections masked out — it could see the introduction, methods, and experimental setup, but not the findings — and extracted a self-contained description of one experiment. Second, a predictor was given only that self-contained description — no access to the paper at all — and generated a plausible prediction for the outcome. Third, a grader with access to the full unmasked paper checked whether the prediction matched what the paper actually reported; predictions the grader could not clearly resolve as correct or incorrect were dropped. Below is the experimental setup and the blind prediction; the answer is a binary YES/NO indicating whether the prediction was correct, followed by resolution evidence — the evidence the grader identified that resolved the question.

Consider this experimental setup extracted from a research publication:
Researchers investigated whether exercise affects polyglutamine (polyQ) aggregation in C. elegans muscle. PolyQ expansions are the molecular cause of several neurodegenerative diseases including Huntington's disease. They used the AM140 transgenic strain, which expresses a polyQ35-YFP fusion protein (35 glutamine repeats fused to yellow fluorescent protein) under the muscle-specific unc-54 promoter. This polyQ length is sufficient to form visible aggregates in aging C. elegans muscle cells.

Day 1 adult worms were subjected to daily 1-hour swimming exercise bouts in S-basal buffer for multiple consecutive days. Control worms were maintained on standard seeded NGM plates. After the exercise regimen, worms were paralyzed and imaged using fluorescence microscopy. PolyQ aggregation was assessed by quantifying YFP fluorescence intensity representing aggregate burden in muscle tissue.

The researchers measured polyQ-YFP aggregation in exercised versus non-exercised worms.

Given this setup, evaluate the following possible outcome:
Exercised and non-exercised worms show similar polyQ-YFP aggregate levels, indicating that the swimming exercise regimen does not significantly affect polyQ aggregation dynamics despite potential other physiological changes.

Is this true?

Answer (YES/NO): NO